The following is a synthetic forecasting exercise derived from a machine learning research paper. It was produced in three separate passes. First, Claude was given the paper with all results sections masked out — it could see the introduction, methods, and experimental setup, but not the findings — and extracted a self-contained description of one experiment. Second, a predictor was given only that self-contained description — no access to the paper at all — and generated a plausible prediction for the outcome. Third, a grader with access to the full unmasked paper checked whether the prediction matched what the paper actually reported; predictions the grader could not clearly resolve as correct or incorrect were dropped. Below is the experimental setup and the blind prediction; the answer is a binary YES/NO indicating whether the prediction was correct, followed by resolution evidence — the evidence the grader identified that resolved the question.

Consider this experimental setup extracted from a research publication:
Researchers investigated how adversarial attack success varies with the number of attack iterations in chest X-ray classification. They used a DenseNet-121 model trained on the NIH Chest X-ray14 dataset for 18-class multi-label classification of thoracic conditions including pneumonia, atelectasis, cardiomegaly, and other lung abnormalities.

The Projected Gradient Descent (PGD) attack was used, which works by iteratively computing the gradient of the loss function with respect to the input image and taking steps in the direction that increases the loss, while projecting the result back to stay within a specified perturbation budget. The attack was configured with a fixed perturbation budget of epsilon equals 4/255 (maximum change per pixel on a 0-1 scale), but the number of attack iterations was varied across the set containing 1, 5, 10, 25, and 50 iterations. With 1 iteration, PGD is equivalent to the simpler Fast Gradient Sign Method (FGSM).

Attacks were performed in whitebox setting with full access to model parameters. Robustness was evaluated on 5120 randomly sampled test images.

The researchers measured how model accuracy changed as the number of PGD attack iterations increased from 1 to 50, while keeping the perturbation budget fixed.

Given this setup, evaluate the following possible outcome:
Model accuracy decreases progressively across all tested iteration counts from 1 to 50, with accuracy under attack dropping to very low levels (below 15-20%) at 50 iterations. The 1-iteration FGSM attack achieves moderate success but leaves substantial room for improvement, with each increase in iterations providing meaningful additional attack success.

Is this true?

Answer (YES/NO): NO